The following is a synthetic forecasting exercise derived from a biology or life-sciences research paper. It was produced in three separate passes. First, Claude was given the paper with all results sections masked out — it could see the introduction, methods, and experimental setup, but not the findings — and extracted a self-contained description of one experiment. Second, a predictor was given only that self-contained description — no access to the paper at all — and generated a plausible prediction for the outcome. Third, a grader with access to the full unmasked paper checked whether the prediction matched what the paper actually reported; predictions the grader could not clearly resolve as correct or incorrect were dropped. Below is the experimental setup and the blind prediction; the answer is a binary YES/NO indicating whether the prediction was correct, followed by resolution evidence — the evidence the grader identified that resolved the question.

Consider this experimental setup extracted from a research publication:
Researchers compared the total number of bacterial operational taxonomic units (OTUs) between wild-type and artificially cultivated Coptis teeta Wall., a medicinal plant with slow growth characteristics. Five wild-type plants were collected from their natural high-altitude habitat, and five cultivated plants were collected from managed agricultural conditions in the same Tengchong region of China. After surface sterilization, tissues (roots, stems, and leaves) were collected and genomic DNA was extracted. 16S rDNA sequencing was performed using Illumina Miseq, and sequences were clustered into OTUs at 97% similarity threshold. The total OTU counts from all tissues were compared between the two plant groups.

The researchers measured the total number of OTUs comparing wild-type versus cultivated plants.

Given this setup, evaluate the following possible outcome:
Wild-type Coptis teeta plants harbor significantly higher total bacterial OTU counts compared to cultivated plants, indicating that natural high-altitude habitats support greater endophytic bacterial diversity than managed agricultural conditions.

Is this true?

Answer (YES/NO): NO